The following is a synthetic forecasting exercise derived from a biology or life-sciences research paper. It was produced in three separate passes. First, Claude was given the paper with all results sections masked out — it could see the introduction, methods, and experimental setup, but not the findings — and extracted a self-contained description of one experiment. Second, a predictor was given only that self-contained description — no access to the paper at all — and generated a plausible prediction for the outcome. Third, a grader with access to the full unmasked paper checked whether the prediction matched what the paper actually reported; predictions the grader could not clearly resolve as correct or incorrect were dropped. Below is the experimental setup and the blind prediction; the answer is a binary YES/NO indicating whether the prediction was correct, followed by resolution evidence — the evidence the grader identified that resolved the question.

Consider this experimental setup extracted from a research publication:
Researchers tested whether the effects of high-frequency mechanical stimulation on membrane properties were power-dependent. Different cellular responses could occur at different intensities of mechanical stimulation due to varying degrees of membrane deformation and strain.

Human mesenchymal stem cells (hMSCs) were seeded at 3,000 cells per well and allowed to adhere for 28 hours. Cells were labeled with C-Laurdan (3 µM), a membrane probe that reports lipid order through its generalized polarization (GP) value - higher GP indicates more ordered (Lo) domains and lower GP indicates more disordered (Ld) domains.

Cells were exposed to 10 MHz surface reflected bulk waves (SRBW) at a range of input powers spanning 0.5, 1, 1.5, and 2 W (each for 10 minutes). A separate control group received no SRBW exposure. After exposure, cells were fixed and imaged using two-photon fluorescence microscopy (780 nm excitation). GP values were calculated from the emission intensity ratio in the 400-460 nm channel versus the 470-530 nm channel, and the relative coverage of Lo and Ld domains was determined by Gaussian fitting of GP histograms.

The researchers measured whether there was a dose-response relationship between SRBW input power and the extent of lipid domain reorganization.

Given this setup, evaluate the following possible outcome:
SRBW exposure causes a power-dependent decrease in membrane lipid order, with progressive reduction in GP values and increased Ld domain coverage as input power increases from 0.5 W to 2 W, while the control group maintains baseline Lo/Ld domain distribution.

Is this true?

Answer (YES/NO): NO